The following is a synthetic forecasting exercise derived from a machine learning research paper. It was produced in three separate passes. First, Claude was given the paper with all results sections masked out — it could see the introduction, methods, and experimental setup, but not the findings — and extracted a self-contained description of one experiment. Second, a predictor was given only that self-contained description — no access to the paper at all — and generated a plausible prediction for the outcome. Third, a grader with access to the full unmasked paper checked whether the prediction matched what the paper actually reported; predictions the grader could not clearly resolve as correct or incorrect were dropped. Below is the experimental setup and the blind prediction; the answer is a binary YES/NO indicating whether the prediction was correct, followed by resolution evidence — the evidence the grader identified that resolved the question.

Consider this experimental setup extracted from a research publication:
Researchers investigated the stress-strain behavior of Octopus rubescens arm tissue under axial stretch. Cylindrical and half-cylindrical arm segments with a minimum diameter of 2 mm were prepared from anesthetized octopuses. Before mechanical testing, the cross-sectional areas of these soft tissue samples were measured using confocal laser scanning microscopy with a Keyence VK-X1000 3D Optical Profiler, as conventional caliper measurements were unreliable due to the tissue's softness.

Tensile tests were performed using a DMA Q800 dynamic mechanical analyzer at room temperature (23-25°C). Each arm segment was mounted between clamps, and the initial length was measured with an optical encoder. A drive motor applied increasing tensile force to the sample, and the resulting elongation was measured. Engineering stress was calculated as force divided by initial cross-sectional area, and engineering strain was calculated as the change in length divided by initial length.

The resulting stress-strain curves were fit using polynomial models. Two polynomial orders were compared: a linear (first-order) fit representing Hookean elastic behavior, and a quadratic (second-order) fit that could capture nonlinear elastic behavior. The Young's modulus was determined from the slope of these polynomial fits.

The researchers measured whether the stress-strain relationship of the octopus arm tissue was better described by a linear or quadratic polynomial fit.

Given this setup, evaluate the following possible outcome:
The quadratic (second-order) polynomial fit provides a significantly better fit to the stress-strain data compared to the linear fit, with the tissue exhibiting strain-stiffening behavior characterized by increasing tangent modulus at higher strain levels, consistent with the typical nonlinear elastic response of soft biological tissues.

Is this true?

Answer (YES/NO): YES